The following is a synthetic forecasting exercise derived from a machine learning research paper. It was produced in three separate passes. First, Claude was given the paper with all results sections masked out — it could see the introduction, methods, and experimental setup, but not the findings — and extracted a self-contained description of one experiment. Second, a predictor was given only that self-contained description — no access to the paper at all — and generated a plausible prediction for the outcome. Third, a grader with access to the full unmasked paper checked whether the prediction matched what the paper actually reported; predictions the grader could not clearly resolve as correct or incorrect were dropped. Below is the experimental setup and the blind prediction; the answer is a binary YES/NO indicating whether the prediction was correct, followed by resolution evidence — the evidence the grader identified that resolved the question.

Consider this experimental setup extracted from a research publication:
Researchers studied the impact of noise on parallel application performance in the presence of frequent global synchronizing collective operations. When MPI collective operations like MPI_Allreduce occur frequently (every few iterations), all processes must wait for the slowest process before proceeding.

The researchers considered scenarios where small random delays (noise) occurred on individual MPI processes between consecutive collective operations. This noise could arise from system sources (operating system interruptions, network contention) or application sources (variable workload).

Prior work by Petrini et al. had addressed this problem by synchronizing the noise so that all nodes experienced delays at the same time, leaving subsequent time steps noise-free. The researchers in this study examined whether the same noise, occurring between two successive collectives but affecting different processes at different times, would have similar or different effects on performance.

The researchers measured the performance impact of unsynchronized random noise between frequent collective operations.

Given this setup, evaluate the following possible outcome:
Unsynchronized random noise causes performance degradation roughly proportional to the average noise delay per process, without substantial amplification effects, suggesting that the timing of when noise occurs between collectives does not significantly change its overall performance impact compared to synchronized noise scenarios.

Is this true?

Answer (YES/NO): NO